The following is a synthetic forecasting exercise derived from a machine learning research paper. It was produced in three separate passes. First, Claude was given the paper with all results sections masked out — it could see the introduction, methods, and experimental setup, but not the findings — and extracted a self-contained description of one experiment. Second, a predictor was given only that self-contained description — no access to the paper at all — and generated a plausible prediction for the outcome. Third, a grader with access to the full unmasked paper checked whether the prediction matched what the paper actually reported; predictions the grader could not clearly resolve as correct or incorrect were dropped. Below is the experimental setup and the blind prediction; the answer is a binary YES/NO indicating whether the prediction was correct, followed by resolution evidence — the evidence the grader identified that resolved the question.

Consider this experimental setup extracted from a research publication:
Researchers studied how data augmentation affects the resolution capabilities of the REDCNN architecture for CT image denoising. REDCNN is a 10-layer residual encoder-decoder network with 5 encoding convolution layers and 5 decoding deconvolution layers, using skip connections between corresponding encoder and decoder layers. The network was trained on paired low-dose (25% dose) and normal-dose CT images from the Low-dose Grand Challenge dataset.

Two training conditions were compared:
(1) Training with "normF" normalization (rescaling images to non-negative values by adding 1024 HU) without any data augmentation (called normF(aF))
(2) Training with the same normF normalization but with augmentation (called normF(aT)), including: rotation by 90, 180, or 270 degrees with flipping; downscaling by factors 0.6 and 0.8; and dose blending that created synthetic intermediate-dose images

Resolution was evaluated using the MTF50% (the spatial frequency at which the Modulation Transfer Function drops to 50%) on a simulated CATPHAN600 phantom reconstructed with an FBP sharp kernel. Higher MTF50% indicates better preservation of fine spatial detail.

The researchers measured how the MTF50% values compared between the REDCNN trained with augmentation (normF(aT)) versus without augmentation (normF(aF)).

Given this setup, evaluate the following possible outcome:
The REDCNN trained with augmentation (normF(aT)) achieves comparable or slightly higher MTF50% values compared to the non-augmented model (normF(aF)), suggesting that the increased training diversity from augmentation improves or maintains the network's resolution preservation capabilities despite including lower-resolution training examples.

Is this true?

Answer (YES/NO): NO